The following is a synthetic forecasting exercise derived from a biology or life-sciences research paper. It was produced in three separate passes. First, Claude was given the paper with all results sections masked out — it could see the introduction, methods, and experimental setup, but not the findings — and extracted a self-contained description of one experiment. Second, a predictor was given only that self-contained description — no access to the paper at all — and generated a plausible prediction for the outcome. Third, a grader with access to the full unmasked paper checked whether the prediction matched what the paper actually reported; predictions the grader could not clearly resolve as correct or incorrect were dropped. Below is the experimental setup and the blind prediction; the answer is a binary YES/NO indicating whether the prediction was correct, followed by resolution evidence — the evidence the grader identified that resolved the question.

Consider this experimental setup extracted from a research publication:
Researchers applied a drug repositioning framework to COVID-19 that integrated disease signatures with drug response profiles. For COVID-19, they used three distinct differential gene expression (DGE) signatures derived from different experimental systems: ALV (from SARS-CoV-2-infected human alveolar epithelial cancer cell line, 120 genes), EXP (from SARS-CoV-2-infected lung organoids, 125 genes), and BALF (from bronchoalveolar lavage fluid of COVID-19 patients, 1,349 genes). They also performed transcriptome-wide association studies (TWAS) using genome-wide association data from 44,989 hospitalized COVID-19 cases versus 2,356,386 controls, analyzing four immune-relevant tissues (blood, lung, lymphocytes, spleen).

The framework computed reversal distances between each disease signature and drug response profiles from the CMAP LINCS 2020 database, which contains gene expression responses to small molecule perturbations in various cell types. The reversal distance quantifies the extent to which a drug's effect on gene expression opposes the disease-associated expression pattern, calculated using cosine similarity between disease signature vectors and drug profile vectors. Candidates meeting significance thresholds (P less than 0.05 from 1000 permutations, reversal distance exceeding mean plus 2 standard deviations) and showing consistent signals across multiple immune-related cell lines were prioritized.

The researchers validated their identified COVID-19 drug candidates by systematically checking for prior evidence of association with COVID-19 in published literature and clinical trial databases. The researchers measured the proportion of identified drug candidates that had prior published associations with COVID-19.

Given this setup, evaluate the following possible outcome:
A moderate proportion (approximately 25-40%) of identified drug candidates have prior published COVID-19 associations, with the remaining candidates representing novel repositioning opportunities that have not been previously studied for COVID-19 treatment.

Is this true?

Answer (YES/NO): NO